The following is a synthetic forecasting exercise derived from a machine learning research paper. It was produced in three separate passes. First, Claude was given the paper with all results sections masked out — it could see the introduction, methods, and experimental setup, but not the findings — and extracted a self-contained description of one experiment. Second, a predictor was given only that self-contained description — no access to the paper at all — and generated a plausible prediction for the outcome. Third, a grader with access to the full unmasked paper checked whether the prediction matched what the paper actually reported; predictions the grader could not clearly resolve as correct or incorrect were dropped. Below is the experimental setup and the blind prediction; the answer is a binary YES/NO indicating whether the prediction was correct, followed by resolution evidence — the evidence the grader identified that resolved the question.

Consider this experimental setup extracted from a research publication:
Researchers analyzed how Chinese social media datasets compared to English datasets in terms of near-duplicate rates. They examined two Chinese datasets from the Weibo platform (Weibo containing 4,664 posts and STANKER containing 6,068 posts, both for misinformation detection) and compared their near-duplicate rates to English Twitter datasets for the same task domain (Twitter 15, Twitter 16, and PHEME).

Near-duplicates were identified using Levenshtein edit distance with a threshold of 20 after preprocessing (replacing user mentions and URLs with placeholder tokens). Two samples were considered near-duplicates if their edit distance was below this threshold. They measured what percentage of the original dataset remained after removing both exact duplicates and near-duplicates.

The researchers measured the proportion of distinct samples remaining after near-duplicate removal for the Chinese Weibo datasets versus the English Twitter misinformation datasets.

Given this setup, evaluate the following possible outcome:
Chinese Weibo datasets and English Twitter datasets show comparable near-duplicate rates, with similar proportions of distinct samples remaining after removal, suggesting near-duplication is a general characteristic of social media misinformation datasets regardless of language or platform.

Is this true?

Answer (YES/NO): NO